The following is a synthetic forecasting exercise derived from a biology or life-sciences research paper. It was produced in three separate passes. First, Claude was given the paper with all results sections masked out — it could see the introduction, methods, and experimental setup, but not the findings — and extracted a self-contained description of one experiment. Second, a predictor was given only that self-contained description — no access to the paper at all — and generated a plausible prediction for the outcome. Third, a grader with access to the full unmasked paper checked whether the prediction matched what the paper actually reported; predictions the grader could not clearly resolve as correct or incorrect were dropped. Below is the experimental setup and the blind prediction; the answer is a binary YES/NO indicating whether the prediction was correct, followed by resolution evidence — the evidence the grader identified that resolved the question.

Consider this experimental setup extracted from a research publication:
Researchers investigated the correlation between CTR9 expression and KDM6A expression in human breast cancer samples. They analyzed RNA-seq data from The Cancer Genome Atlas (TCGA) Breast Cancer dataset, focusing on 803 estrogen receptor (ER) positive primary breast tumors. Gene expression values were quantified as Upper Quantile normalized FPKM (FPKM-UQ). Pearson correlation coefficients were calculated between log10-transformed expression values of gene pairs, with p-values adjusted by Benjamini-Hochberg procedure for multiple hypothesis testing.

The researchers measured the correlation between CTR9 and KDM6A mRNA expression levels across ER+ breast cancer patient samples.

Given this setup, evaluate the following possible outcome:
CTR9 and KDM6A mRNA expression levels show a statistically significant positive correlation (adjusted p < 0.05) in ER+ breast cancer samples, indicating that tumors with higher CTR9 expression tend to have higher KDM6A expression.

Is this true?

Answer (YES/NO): YES